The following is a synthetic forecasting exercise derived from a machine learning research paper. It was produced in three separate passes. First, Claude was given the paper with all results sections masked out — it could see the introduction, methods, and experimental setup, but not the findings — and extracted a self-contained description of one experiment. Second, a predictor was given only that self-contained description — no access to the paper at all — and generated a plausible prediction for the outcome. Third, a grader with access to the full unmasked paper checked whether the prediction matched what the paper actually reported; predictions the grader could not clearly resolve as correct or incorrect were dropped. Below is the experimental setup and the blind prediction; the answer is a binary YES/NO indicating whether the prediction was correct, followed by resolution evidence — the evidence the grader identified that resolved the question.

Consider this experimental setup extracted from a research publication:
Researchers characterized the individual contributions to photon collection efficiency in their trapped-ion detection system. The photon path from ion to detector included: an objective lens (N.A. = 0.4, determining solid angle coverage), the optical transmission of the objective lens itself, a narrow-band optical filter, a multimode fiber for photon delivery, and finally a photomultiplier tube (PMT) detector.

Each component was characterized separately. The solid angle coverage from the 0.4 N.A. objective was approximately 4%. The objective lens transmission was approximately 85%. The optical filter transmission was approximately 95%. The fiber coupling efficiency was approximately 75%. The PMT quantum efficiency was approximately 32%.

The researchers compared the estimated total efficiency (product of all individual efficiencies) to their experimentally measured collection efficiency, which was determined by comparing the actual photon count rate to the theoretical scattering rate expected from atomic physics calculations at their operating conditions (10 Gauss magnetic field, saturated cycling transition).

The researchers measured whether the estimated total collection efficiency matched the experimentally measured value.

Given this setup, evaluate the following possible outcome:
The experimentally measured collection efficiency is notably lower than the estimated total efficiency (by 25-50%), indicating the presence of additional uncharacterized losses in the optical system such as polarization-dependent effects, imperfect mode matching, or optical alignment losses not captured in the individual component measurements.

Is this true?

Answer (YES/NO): NO